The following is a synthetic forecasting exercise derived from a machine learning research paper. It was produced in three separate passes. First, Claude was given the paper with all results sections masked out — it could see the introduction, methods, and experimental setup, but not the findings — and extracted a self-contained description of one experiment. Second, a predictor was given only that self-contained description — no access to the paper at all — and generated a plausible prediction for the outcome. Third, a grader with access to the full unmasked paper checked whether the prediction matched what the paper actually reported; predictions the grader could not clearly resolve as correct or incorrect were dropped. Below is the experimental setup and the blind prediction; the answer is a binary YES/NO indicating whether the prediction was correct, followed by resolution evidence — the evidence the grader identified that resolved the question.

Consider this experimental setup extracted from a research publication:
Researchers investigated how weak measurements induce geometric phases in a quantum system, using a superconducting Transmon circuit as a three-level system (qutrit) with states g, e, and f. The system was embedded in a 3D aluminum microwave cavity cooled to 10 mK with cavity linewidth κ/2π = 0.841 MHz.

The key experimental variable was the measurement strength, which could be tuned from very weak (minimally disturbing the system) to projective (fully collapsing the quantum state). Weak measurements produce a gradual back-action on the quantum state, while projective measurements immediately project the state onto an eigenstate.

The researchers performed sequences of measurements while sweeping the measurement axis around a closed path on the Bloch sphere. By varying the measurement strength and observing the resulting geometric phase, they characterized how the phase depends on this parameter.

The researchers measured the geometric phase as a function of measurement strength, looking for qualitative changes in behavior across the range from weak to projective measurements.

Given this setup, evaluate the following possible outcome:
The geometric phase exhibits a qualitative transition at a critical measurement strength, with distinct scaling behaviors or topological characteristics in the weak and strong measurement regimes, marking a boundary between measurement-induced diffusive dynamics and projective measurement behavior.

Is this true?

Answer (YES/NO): YES